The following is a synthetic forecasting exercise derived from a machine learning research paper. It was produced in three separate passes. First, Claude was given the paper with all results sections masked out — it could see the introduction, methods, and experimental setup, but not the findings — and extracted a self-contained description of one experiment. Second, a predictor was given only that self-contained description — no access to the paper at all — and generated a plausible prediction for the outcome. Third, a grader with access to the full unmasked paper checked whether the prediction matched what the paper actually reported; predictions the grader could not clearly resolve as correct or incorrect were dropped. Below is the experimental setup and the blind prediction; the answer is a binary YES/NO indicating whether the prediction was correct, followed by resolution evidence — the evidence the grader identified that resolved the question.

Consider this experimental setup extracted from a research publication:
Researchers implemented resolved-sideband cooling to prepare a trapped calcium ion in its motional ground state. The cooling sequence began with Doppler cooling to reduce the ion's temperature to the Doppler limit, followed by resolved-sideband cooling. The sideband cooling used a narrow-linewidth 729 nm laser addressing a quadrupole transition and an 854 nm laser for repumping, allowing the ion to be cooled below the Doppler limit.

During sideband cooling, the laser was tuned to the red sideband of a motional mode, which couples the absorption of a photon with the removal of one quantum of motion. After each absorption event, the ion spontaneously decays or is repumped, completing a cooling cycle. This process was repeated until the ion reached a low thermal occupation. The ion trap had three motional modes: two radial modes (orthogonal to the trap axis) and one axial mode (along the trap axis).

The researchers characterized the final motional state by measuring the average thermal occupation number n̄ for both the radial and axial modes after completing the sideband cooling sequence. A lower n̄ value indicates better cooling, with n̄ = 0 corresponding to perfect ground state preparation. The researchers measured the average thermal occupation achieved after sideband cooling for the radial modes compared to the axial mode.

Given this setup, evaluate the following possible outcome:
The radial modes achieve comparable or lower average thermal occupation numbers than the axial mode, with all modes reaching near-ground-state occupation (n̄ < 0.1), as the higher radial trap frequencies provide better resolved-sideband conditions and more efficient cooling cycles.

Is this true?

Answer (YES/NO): NO